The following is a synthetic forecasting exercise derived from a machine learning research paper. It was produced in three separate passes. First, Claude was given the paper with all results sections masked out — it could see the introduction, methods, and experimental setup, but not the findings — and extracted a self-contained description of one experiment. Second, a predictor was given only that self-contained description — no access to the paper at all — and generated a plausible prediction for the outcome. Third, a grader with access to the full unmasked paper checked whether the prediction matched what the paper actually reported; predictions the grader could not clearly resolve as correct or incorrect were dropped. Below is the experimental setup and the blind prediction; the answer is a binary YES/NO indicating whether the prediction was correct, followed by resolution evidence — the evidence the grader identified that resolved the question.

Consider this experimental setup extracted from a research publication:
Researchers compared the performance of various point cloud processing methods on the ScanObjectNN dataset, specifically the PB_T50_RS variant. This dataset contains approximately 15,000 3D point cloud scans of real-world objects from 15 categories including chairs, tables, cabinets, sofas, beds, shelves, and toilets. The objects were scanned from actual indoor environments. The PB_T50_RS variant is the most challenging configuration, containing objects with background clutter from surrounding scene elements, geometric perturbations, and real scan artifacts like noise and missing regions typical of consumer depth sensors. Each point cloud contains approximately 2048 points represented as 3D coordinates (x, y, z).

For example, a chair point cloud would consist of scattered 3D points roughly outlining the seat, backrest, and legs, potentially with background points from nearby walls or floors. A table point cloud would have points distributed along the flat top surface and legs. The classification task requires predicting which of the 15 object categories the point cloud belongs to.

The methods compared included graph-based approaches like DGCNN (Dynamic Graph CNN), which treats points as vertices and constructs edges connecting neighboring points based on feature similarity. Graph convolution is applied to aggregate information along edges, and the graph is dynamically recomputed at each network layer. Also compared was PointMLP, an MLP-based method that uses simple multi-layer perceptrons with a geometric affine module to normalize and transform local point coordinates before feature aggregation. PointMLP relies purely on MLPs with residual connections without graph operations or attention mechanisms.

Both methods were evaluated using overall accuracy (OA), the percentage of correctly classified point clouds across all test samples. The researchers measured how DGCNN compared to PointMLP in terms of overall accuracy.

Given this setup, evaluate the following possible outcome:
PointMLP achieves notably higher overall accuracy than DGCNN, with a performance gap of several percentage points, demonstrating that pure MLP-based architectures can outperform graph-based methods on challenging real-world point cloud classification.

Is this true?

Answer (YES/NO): YES